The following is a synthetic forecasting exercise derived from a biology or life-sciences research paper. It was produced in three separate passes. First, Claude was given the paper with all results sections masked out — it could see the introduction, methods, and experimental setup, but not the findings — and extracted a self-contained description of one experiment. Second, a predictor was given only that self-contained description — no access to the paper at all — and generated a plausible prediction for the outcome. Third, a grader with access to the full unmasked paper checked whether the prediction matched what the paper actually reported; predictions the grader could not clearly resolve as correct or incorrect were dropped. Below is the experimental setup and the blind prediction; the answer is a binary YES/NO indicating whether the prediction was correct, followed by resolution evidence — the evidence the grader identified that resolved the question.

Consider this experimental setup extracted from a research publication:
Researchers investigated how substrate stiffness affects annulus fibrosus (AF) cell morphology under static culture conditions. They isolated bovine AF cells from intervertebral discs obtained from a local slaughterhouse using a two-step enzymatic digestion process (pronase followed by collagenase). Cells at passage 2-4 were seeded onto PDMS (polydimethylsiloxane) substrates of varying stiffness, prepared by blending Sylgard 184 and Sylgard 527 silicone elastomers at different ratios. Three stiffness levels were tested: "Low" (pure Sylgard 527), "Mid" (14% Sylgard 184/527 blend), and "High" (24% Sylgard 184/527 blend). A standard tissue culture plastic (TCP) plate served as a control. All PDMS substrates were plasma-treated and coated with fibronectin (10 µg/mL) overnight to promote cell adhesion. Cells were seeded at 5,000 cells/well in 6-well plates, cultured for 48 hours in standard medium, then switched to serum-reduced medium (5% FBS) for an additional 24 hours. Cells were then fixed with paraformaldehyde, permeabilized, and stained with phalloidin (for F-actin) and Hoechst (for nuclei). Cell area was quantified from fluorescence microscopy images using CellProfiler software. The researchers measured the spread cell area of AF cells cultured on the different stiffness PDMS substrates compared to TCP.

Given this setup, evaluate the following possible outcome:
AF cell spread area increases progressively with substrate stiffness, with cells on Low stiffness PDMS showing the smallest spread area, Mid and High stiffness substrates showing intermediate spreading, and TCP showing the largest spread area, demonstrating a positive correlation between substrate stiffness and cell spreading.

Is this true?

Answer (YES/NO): NO